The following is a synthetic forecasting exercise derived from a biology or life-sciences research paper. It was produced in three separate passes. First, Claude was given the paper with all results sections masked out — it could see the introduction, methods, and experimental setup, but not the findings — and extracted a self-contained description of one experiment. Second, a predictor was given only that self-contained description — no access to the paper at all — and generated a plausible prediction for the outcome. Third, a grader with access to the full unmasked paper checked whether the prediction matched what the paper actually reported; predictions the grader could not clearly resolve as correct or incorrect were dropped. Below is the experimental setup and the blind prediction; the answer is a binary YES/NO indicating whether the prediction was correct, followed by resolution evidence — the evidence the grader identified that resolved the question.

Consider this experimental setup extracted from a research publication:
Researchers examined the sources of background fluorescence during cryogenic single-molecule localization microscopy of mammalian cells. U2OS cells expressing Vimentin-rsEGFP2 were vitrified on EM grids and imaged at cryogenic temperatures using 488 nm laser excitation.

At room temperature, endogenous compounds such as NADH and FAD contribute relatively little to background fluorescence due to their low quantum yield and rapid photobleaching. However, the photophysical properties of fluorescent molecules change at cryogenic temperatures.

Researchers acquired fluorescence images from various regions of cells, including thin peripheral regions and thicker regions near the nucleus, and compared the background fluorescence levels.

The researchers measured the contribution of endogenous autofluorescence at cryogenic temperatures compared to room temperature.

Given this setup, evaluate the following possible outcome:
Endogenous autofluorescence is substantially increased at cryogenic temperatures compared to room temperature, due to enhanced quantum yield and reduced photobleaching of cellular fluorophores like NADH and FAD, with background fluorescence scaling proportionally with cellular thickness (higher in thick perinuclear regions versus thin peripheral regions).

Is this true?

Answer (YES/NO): YES